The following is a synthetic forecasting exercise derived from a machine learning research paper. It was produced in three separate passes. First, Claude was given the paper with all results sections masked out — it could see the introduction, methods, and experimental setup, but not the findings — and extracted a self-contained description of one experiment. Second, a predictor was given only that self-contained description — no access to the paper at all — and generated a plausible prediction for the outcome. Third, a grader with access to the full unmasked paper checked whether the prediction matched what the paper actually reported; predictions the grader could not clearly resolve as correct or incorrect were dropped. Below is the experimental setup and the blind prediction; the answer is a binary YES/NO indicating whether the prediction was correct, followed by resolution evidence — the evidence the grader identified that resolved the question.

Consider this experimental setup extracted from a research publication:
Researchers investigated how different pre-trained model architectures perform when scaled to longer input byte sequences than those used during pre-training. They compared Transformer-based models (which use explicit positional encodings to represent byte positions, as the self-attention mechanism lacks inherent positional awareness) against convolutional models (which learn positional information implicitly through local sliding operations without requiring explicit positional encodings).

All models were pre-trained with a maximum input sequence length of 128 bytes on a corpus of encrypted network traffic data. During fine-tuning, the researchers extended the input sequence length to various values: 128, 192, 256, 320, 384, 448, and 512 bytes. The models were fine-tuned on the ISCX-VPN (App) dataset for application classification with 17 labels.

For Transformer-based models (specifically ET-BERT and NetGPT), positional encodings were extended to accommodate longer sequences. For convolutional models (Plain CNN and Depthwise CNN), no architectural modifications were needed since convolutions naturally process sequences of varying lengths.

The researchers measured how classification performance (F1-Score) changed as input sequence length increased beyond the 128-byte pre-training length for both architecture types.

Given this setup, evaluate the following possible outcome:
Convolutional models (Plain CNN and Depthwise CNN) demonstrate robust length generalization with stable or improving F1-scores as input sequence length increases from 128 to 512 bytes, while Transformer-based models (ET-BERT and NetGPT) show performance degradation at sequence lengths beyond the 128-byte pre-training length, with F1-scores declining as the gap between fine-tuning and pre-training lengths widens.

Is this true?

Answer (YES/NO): NO